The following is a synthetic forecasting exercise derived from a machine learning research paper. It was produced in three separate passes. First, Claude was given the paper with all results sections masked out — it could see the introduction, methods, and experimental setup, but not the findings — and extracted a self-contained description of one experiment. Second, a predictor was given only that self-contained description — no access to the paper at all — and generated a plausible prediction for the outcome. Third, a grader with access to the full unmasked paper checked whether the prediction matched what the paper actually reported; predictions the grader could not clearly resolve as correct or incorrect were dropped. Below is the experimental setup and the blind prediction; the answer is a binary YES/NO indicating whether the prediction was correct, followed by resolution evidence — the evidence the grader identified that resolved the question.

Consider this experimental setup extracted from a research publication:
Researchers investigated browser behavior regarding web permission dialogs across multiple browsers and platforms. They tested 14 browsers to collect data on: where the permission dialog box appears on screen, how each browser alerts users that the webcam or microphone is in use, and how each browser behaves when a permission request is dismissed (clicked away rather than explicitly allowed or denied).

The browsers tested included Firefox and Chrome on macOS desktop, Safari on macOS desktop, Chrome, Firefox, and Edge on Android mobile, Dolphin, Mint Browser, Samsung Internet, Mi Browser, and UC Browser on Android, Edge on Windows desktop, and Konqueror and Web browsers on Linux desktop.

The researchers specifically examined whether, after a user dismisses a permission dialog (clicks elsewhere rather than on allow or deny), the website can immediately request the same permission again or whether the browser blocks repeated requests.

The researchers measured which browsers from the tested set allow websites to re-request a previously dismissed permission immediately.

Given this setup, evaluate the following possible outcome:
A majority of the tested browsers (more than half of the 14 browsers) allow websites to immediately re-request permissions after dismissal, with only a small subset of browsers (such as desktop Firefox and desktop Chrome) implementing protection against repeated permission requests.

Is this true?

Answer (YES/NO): NO